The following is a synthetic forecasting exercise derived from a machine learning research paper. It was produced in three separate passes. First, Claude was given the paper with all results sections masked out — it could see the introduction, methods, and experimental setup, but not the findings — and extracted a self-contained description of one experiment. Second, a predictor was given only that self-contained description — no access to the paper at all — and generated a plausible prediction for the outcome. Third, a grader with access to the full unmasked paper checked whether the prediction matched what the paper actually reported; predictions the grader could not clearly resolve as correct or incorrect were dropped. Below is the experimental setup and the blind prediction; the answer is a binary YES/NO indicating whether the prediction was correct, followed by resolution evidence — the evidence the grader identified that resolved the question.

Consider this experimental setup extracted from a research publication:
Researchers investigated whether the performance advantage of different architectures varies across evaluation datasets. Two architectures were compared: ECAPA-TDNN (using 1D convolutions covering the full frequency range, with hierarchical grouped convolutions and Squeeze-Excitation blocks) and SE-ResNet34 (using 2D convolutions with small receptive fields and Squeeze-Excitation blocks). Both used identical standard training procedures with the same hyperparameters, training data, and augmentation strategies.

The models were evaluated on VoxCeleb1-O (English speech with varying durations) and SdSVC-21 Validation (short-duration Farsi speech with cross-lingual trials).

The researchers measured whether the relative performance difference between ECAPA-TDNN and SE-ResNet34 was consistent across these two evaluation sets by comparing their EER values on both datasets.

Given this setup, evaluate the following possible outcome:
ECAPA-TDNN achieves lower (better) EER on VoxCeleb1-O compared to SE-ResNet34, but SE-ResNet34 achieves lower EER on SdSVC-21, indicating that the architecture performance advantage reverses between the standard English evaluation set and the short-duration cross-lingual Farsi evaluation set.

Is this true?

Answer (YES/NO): NO